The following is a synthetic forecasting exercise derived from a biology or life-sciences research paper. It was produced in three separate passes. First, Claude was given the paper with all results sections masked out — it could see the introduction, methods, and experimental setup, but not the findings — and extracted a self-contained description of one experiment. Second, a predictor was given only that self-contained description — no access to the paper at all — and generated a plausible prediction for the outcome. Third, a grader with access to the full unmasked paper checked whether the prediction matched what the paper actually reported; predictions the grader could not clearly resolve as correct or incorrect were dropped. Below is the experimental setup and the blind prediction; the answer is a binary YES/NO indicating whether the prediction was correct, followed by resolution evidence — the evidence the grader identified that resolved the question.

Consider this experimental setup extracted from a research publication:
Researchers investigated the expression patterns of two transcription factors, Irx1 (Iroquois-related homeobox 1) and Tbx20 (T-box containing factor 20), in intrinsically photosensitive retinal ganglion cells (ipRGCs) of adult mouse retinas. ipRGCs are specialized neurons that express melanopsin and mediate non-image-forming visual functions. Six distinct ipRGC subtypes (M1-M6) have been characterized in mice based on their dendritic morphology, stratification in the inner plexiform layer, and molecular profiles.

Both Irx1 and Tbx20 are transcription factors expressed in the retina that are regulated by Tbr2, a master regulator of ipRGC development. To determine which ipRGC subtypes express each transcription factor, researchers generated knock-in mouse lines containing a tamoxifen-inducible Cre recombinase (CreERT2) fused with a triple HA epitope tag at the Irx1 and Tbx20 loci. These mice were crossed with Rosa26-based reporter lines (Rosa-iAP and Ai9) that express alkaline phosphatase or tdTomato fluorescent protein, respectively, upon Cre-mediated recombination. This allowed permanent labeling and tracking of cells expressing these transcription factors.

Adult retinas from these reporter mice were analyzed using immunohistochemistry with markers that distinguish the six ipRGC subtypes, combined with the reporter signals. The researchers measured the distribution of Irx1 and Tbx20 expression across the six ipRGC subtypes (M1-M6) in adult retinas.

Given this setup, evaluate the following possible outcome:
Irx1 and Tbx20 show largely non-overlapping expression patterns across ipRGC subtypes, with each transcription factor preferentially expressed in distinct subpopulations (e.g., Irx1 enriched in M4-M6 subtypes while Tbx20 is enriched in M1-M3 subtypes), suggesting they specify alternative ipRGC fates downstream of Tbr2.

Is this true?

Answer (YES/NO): NO